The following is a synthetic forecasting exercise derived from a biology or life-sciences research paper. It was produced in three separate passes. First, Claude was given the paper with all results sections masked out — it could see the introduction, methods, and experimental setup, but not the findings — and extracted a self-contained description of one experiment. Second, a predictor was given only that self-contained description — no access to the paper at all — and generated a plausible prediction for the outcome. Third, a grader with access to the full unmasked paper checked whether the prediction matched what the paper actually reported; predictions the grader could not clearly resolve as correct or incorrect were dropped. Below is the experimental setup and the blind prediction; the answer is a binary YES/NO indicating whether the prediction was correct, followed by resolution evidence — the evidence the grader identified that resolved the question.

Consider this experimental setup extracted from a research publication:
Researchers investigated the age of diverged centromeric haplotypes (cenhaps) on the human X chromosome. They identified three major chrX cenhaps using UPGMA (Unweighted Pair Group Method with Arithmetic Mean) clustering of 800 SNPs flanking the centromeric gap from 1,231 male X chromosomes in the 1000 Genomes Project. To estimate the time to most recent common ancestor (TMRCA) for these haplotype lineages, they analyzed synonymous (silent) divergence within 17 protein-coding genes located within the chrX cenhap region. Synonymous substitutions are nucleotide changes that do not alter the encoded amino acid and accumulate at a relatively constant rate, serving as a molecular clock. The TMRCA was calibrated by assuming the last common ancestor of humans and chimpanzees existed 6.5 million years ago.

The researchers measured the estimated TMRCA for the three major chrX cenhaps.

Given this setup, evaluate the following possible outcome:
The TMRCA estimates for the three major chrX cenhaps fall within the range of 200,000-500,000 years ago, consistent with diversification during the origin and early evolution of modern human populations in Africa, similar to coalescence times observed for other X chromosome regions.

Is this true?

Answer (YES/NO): NO